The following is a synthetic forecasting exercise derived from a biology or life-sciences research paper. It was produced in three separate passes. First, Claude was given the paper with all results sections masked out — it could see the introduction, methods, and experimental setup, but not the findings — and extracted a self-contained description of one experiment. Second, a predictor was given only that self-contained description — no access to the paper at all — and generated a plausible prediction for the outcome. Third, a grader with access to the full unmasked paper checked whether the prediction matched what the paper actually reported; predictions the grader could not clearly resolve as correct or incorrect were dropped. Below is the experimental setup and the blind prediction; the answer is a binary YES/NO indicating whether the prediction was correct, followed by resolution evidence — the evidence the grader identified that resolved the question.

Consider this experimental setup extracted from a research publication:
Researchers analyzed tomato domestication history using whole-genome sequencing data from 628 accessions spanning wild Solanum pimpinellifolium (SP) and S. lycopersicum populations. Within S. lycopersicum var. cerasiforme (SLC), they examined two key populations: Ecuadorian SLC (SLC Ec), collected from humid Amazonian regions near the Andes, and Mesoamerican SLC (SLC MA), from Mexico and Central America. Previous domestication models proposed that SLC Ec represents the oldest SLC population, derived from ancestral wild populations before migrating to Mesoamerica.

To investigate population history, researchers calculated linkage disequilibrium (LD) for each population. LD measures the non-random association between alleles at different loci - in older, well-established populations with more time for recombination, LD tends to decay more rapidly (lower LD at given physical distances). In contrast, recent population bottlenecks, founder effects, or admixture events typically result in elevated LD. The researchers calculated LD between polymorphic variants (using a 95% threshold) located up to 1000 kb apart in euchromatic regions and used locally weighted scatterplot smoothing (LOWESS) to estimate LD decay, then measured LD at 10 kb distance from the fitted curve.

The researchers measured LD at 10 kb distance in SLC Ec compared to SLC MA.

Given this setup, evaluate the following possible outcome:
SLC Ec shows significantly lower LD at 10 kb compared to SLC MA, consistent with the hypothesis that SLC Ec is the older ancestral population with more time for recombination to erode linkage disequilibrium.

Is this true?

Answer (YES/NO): NO